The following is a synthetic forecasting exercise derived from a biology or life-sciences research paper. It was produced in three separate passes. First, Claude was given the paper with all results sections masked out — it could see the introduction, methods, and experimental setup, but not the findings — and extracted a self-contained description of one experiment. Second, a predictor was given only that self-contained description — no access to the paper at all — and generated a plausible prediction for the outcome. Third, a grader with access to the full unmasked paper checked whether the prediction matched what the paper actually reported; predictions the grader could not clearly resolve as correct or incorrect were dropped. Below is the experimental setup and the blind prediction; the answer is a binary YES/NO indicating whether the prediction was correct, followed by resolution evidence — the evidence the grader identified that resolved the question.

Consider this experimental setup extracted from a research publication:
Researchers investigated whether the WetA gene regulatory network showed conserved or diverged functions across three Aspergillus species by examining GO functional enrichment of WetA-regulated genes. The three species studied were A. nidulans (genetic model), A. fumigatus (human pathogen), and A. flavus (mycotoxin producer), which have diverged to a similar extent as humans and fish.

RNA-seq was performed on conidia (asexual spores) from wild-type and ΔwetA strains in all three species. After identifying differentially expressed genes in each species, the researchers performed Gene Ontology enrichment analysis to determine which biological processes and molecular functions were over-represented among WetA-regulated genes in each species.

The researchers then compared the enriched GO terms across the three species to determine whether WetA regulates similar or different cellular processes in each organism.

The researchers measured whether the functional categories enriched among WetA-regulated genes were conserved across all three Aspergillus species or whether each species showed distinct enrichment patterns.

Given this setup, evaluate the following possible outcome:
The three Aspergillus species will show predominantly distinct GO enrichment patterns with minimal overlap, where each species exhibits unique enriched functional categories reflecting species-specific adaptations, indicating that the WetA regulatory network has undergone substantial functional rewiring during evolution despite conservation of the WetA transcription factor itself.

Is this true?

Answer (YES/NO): NO